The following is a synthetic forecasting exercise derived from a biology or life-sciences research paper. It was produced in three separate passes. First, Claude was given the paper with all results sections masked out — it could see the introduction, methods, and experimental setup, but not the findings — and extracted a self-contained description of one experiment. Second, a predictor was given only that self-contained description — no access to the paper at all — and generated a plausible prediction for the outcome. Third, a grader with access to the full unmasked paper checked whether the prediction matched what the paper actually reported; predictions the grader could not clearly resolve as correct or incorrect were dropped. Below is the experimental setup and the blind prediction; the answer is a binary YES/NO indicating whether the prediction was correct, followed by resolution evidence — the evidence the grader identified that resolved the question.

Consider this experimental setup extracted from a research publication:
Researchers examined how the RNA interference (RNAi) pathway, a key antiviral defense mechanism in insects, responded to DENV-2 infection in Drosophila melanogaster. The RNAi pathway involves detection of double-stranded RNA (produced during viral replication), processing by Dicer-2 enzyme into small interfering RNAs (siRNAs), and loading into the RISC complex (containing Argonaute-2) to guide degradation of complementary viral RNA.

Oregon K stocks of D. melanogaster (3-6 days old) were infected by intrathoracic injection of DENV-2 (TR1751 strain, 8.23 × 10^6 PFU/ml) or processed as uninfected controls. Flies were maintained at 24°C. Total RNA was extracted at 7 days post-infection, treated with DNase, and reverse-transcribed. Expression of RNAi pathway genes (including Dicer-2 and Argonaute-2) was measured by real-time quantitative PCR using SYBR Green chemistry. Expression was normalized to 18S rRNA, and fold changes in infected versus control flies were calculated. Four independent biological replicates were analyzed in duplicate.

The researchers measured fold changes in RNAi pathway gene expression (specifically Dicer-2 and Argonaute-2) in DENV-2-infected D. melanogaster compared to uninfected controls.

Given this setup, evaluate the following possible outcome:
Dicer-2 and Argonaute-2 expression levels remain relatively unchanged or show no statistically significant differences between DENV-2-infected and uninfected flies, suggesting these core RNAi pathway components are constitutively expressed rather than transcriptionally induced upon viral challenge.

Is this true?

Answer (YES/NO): NO